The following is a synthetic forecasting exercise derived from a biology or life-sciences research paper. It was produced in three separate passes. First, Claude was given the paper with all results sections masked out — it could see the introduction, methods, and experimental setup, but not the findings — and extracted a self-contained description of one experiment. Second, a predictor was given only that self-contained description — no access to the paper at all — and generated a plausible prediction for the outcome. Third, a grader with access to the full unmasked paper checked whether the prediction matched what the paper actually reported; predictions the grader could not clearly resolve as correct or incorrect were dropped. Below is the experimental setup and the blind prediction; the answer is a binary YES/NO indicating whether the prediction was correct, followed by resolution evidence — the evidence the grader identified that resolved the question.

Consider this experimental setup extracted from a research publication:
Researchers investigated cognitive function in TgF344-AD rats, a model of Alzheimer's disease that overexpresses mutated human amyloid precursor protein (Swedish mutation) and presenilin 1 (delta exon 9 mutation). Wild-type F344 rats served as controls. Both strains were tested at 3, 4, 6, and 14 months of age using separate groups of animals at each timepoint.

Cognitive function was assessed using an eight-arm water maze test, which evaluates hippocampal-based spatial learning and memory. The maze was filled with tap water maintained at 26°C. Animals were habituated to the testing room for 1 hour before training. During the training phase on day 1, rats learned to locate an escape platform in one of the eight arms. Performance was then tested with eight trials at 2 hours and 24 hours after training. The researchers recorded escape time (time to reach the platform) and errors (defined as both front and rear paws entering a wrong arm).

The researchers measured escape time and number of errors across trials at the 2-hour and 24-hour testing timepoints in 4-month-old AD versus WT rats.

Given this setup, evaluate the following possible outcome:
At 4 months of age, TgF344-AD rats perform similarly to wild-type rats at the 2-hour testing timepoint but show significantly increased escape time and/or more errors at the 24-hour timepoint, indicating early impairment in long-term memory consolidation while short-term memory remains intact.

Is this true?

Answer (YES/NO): NO